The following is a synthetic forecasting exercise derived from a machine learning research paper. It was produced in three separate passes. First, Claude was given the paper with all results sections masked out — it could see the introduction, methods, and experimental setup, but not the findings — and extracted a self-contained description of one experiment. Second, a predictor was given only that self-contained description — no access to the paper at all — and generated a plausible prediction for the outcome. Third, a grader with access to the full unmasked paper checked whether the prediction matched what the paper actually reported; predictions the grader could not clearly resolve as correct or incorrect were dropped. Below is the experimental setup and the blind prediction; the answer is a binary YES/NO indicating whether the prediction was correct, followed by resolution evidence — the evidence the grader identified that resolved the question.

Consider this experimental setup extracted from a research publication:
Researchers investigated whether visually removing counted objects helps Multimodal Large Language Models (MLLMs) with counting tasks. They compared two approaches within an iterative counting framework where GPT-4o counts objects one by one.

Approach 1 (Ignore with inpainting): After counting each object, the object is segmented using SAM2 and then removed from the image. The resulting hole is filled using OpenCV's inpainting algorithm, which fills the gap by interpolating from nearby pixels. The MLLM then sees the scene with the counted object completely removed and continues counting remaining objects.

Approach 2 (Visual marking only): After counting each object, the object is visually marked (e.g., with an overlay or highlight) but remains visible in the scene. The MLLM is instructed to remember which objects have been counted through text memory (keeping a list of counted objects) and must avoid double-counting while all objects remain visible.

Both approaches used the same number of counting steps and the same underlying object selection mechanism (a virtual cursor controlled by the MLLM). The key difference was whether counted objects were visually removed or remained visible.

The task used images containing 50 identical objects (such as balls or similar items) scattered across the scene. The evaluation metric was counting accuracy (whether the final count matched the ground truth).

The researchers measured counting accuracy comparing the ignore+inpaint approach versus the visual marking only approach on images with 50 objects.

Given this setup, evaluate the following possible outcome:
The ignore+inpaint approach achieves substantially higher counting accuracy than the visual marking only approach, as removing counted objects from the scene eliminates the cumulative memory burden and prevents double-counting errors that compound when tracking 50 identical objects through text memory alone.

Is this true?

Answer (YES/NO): YES